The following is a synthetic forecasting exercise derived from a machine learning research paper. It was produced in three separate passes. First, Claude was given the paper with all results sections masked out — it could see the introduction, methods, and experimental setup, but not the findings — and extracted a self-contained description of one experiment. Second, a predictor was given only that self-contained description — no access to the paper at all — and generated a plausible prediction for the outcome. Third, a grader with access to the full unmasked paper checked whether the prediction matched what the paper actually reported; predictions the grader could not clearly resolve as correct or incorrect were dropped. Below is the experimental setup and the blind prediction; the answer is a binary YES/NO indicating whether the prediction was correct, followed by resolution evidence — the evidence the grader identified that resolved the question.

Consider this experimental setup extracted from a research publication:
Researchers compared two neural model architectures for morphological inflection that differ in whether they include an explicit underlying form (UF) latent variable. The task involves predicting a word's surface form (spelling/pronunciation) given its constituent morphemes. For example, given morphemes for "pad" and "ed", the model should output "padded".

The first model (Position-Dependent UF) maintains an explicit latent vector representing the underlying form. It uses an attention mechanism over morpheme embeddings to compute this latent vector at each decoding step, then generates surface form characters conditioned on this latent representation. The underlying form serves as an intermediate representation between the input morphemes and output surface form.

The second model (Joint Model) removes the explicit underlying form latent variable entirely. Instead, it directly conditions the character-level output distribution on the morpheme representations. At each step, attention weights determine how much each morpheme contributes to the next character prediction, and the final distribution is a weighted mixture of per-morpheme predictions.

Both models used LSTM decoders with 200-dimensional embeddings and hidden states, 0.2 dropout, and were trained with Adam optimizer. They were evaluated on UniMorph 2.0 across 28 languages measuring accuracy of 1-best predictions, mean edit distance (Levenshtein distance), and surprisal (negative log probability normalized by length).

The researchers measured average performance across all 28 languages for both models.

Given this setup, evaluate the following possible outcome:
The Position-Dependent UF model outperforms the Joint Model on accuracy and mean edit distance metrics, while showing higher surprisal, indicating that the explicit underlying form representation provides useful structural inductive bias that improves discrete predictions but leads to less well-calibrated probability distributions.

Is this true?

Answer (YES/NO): NO